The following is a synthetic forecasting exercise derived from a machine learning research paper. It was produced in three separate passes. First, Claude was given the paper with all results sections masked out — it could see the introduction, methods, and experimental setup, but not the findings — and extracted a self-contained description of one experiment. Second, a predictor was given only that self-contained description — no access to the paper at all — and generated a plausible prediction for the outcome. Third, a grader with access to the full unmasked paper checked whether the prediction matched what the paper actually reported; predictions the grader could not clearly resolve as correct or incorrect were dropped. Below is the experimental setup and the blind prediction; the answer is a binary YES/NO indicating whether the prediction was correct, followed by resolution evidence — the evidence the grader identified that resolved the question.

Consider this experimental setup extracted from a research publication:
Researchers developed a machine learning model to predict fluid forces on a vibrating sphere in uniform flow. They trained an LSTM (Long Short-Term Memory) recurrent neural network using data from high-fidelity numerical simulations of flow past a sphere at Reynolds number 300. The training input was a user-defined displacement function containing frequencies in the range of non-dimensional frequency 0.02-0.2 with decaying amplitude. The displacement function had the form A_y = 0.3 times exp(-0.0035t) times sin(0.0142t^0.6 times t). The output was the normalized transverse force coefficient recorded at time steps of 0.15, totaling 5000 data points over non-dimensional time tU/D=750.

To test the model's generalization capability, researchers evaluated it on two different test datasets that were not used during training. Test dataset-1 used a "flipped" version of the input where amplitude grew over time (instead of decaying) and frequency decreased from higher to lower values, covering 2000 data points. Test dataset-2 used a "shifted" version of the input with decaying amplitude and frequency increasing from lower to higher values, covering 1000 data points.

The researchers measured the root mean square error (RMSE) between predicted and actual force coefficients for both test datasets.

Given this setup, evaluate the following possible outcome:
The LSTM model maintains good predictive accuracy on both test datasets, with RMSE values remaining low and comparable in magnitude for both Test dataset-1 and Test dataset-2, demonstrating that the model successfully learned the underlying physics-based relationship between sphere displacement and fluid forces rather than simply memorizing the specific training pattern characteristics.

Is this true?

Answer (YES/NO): NO